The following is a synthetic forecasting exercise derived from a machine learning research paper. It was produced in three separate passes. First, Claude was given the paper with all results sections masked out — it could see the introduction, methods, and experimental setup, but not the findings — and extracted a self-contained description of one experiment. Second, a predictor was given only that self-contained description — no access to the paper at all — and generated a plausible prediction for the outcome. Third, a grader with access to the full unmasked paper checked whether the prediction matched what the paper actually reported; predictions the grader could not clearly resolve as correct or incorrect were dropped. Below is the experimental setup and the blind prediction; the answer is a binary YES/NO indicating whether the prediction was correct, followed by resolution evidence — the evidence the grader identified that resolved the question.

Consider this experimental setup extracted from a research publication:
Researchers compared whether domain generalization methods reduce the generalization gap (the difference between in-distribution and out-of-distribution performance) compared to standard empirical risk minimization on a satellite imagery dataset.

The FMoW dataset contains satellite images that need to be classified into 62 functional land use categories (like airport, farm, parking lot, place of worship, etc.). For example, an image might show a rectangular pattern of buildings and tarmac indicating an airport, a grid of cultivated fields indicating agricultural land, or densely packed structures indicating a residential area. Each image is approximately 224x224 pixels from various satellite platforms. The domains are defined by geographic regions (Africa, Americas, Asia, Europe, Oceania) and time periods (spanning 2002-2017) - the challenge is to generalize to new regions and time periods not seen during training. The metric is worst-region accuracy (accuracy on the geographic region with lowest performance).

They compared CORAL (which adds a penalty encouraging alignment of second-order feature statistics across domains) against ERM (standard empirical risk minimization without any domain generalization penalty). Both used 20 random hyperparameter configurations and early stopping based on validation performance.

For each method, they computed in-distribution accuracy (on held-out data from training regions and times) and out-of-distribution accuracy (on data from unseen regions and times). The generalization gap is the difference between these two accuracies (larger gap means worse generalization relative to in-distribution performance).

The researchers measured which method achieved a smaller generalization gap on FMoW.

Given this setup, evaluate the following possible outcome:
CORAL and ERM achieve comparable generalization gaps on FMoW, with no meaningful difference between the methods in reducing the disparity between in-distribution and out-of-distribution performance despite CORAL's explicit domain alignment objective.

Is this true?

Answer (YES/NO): NO